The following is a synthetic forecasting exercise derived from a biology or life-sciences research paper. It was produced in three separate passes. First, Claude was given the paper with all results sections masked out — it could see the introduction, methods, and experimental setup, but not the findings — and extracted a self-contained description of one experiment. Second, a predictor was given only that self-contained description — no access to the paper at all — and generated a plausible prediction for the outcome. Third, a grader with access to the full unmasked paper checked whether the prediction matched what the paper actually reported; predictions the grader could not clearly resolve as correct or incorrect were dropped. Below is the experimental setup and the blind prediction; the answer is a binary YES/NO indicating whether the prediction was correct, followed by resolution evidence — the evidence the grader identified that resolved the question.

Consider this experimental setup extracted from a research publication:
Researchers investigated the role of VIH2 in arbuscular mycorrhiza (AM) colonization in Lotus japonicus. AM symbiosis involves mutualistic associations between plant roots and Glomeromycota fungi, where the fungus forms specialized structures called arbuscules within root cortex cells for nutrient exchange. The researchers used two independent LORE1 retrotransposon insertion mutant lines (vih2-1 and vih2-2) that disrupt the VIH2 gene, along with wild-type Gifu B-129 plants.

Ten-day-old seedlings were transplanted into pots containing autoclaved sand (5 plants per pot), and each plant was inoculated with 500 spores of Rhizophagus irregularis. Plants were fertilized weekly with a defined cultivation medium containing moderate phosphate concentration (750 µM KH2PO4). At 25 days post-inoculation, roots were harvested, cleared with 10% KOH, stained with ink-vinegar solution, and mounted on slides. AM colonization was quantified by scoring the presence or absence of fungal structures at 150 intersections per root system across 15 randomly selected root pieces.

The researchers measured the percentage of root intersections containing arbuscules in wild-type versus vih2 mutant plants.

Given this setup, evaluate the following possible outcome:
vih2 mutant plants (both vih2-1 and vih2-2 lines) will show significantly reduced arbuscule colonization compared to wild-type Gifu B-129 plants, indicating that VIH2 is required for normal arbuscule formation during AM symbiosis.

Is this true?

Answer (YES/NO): NO